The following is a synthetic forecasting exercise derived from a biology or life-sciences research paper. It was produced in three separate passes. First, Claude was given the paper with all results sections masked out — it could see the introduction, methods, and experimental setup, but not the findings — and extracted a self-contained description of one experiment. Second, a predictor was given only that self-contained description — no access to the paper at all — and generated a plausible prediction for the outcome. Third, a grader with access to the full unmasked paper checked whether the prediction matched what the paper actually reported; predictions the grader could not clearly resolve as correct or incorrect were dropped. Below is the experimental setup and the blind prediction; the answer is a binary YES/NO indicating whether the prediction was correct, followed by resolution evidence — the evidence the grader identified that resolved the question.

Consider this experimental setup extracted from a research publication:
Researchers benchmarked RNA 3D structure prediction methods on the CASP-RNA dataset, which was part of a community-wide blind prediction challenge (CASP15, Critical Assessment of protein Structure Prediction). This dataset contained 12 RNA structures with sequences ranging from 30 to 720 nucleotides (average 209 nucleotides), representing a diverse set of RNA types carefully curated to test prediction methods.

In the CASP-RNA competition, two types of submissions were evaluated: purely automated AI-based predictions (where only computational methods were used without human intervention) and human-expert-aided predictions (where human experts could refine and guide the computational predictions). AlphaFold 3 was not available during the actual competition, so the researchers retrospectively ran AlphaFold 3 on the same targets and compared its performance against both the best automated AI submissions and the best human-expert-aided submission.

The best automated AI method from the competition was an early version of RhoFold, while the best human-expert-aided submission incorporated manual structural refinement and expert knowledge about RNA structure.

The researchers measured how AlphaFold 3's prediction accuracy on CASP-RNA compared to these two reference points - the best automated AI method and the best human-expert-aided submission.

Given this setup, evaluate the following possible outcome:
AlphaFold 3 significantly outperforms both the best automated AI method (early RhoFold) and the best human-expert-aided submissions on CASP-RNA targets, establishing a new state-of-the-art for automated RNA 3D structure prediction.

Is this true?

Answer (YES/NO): NO